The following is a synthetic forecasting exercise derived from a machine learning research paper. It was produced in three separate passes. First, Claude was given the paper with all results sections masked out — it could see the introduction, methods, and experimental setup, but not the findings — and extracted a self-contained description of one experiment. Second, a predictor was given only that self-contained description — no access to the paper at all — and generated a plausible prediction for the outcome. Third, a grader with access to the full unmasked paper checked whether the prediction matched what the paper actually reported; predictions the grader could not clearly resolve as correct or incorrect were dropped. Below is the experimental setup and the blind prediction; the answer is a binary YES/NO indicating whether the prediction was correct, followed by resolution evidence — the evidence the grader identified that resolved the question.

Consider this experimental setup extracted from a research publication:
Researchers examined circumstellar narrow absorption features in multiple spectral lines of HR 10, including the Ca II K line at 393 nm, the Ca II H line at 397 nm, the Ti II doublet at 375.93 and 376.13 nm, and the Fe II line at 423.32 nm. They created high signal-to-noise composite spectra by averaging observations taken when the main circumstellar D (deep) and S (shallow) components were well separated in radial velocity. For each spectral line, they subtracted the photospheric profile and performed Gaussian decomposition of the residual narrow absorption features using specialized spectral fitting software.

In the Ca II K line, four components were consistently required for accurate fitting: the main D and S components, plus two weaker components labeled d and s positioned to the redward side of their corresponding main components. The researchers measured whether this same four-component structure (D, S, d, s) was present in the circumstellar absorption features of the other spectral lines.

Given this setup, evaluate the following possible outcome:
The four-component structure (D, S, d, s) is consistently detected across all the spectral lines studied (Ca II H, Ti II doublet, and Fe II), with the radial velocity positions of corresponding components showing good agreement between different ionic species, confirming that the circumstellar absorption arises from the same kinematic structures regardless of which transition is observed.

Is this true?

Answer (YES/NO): YES